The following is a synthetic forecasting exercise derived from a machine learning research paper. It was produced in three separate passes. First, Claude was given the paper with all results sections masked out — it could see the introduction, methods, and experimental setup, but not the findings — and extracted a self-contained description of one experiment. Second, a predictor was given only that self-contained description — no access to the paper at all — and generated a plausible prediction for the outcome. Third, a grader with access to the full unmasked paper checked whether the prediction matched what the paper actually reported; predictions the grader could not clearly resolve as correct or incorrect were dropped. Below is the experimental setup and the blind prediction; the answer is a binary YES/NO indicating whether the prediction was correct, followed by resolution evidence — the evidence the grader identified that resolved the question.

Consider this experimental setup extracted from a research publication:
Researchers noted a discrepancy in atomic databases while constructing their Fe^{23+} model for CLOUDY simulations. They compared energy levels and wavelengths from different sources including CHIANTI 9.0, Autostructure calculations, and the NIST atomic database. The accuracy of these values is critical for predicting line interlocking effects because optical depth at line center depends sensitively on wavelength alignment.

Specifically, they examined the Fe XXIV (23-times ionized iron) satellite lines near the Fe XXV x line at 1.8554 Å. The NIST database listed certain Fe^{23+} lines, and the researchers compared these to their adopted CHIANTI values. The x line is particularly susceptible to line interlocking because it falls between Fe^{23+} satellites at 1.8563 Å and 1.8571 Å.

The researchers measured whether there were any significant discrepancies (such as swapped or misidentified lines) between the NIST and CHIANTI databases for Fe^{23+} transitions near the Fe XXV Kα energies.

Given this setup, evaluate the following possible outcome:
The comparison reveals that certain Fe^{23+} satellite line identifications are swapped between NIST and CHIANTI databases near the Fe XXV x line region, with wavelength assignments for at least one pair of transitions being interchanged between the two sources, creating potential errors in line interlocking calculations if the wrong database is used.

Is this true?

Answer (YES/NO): NO